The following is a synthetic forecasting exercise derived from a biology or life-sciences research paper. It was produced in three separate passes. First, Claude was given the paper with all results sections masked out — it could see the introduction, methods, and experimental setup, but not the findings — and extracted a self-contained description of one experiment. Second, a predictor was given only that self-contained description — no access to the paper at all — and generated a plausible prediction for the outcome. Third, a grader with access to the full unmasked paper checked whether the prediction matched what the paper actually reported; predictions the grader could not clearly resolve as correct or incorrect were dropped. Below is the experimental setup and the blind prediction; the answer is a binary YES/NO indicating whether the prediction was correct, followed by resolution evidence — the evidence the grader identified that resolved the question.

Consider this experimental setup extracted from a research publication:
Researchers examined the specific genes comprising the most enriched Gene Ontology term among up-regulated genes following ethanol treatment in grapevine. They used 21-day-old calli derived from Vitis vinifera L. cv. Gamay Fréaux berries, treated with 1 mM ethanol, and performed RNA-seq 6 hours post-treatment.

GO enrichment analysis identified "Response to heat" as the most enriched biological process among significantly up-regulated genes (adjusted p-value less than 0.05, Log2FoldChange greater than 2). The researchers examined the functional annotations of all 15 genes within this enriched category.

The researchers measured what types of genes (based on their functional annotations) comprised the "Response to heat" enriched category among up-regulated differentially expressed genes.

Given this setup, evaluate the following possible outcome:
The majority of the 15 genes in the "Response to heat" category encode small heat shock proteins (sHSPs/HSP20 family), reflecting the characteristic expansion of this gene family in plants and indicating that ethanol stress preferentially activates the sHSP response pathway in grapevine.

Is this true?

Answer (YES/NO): YES